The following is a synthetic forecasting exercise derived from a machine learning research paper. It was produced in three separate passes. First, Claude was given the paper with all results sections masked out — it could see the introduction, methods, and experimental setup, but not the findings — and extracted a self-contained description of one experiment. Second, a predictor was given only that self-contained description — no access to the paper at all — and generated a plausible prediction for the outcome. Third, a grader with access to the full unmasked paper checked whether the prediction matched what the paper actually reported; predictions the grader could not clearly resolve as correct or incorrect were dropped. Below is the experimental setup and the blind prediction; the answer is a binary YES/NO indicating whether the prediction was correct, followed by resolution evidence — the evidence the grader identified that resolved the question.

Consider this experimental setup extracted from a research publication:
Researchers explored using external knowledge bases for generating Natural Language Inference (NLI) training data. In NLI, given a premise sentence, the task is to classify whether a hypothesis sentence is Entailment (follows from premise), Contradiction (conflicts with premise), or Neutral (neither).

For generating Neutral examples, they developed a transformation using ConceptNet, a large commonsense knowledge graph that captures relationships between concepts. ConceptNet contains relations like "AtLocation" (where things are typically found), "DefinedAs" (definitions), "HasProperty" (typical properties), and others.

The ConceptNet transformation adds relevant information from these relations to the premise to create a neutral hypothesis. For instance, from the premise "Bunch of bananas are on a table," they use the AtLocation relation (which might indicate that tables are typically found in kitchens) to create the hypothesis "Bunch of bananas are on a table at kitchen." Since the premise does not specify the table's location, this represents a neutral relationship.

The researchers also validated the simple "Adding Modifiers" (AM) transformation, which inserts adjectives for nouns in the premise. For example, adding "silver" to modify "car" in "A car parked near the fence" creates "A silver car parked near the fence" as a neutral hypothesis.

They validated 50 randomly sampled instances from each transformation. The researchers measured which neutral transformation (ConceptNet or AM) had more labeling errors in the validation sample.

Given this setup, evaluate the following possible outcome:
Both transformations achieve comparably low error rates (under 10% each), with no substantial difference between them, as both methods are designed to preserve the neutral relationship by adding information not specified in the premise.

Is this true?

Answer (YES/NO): NO